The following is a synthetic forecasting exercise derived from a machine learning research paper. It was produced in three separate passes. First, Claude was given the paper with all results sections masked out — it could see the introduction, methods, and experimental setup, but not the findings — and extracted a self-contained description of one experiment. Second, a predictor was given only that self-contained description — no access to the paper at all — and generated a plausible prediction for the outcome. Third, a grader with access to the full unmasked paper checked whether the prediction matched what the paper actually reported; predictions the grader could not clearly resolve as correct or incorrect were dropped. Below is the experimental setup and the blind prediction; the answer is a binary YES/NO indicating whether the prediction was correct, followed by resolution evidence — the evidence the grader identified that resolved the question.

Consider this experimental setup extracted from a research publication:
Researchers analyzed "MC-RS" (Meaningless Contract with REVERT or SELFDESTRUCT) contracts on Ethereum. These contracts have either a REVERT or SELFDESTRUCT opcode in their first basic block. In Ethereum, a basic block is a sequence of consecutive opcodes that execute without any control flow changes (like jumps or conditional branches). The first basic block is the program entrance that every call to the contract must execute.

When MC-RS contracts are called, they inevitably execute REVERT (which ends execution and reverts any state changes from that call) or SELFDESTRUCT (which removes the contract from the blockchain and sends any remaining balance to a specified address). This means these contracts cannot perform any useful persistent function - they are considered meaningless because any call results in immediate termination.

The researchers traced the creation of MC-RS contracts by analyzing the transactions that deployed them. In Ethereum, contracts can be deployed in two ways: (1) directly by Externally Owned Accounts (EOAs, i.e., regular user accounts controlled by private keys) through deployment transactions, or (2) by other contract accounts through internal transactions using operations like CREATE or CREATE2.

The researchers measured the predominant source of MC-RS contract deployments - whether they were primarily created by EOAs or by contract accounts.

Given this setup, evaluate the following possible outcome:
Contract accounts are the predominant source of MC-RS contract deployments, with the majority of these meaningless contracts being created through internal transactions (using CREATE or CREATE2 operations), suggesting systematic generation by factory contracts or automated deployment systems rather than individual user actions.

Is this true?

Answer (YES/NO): YES